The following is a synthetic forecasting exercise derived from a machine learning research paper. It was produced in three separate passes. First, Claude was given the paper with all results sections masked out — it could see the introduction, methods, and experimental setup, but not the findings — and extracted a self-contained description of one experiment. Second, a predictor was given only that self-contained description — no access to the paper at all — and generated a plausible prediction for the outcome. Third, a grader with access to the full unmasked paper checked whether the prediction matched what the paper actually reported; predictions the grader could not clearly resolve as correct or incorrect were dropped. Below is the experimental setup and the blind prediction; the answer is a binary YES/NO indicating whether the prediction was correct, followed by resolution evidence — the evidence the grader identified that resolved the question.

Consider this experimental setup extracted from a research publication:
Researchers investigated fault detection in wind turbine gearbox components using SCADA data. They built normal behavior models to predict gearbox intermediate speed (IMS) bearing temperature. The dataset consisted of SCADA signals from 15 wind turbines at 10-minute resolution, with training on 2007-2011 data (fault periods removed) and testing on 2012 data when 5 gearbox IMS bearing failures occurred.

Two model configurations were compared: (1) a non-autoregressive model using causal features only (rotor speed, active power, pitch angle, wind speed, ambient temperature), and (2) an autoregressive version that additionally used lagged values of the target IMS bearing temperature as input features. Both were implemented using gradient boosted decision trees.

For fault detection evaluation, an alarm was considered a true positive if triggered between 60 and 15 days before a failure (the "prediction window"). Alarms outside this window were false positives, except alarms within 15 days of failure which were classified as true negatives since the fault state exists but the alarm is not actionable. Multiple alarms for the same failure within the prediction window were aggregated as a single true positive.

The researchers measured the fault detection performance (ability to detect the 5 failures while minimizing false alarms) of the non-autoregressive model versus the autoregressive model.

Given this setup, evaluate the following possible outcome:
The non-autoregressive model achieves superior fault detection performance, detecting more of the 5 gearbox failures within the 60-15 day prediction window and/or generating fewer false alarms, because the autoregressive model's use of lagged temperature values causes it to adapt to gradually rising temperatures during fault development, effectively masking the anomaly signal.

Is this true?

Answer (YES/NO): YES